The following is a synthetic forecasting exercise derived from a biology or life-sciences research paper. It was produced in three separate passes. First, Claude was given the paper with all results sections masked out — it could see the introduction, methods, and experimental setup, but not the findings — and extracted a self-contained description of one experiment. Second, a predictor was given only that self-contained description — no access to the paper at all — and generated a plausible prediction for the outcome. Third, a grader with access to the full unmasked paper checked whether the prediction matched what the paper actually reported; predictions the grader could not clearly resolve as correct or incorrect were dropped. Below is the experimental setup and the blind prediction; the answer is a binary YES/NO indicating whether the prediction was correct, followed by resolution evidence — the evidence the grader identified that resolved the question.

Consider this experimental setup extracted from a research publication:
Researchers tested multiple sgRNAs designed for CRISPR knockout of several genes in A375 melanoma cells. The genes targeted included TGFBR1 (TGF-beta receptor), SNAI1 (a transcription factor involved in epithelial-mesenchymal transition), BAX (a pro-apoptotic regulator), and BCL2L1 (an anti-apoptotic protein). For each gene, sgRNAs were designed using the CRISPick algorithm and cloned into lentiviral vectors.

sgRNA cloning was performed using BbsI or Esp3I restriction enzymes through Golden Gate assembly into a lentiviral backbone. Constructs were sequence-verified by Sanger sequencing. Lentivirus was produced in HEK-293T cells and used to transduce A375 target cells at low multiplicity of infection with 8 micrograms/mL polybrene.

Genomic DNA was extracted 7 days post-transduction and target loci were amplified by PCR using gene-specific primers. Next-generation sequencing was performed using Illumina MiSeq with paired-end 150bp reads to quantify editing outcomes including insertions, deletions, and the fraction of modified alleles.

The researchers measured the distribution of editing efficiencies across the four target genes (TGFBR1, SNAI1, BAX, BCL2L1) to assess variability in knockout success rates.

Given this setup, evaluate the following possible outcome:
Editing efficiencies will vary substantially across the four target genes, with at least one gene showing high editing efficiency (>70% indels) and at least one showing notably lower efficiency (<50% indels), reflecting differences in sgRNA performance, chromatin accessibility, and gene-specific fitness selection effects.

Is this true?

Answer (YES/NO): NO